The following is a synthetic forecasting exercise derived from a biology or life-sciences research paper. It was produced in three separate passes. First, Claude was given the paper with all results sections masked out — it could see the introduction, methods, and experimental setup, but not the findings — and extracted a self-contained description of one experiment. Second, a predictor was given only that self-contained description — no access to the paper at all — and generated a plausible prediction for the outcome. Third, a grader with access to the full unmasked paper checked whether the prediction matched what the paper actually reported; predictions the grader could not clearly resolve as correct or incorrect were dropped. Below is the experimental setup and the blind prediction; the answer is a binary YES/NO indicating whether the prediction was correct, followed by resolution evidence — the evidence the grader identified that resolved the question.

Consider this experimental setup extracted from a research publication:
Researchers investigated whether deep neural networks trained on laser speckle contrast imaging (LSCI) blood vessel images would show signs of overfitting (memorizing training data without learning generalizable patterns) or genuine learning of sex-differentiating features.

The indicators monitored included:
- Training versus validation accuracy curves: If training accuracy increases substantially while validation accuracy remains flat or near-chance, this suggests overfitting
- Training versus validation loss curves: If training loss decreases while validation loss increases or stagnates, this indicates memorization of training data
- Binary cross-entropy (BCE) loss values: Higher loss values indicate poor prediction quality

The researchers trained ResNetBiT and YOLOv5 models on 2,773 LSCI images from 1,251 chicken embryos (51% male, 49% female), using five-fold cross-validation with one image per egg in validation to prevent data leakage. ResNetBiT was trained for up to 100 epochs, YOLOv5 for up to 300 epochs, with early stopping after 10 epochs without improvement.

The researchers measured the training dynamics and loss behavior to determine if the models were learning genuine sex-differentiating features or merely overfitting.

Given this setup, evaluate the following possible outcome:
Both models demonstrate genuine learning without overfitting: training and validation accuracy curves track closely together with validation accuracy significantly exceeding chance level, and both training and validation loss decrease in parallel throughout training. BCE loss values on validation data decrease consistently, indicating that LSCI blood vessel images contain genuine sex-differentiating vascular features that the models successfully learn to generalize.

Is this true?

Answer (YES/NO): NO